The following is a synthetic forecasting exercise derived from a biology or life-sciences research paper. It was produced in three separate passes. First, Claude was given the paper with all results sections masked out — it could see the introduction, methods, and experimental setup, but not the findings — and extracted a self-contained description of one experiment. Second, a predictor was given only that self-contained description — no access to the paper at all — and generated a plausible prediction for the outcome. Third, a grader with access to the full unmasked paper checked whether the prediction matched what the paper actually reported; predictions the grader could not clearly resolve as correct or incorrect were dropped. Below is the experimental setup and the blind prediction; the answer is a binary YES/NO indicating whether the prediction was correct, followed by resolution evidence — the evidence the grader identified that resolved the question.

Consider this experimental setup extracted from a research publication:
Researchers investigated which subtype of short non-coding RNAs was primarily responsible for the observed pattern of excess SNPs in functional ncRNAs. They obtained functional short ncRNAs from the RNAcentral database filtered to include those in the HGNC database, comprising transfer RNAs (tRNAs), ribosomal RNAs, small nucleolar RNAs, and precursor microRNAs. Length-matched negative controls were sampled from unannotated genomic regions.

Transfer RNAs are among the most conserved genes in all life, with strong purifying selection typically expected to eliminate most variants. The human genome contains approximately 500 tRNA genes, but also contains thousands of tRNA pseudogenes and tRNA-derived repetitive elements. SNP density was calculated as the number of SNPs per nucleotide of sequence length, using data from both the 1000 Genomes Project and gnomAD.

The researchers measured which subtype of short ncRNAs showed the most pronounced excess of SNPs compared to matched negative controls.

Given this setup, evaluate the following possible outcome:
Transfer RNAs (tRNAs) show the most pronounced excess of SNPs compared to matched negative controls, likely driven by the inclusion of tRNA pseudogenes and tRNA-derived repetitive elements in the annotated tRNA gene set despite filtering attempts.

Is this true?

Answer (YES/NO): YES